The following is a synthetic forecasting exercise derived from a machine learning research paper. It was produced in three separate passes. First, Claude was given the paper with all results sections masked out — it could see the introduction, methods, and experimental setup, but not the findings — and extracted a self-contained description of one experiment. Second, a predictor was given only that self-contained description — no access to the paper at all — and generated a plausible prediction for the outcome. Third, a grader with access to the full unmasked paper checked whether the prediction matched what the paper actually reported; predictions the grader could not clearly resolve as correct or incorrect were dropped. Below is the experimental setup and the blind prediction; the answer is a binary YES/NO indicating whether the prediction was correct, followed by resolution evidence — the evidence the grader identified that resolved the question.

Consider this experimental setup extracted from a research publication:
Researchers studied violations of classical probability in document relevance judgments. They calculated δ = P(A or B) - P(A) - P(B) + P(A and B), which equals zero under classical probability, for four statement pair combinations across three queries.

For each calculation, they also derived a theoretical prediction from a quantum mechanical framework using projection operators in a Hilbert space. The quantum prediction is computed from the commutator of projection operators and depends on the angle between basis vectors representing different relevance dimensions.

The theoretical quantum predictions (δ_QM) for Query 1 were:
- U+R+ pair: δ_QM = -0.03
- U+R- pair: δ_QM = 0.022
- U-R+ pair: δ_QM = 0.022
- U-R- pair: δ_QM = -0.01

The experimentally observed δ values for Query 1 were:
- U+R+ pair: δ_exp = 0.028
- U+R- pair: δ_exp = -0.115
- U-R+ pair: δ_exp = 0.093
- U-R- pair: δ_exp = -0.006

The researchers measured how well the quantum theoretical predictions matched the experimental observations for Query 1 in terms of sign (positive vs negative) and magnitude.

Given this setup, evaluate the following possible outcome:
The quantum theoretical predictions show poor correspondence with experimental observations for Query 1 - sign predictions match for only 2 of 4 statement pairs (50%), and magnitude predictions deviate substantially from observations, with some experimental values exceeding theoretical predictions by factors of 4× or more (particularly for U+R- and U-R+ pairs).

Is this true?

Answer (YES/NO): YES